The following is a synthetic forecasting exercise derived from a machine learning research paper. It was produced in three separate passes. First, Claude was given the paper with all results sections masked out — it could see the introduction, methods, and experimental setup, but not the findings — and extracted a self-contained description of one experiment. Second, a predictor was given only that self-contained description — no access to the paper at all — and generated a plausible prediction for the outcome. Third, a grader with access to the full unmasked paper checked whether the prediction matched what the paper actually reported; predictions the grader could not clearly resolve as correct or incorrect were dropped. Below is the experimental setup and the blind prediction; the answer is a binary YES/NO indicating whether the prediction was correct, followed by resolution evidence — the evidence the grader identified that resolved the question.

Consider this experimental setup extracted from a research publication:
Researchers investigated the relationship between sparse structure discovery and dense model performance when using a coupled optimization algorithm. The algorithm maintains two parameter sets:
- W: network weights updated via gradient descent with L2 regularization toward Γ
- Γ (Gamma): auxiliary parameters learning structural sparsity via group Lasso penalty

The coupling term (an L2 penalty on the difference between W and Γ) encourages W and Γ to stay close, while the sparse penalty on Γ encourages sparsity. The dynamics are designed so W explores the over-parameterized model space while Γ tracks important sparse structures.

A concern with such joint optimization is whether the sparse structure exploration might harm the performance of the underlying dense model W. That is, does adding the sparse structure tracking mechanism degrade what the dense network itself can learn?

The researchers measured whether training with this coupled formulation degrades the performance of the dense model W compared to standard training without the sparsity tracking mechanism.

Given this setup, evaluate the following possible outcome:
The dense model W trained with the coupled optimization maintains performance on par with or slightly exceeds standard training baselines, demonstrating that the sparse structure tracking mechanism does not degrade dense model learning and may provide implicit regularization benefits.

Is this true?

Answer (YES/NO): YES